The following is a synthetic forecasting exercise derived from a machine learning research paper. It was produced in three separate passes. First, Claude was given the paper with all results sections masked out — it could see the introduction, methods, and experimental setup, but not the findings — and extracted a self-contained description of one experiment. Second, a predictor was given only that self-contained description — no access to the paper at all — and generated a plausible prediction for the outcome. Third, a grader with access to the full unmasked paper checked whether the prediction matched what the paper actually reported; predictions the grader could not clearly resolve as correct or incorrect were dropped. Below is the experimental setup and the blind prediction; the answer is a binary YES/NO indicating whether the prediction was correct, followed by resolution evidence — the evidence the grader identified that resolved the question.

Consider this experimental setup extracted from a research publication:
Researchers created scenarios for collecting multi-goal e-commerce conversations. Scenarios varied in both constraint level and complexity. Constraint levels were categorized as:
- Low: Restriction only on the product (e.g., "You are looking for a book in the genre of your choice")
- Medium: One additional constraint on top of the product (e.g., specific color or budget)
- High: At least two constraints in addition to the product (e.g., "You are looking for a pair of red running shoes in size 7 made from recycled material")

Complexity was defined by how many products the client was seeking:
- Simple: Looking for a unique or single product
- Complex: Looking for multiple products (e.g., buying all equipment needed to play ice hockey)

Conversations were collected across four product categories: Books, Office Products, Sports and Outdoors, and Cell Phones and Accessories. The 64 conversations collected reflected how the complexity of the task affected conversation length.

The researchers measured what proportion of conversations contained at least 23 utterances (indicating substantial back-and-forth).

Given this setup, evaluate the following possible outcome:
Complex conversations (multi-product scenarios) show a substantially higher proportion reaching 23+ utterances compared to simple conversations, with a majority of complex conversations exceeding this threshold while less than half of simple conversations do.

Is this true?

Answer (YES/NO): NO